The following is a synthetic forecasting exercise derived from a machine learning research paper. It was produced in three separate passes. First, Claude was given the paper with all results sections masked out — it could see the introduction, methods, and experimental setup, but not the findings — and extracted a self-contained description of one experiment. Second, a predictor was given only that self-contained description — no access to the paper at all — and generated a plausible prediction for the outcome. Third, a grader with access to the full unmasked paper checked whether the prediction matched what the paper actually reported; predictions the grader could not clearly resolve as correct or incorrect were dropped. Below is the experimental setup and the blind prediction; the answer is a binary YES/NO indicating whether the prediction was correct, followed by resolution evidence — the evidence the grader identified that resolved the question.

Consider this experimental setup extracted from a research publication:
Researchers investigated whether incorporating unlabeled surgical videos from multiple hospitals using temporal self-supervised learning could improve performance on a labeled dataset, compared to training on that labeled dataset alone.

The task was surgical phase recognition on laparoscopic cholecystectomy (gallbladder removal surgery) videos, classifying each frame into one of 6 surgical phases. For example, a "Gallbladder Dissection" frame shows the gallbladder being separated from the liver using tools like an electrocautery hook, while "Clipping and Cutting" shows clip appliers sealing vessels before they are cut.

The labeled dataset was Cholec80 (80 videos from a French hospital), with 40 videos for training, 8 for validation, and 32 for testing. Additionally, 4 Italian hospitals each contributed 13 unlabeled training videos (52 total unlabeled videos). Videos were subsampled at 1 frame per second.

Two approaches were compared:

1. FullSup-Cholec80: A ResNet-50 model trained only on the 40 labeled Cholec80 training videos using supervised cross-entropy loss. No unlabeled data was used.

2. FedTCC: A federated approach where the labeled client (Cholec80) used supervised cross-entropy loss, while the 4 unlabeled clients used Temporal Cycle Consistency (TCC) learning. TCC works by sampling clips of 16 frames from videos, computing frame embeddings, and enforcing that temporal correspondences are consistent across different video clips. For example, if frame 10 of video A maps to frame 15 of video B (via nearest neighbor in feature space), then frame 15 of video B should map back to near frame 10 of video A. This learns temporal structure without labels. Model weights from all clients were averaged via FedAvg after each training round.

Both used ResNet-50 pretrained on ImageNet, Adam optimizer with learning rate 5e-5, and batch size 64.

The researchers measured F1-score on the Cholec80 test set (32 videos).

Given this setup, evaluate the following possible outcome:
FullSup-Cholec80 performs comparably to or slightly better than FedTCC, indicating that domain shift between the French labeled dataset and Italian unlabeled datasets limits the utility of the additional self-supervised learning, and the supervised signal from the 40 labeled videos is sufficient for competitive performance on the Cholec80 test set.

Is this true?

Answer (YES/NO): NO